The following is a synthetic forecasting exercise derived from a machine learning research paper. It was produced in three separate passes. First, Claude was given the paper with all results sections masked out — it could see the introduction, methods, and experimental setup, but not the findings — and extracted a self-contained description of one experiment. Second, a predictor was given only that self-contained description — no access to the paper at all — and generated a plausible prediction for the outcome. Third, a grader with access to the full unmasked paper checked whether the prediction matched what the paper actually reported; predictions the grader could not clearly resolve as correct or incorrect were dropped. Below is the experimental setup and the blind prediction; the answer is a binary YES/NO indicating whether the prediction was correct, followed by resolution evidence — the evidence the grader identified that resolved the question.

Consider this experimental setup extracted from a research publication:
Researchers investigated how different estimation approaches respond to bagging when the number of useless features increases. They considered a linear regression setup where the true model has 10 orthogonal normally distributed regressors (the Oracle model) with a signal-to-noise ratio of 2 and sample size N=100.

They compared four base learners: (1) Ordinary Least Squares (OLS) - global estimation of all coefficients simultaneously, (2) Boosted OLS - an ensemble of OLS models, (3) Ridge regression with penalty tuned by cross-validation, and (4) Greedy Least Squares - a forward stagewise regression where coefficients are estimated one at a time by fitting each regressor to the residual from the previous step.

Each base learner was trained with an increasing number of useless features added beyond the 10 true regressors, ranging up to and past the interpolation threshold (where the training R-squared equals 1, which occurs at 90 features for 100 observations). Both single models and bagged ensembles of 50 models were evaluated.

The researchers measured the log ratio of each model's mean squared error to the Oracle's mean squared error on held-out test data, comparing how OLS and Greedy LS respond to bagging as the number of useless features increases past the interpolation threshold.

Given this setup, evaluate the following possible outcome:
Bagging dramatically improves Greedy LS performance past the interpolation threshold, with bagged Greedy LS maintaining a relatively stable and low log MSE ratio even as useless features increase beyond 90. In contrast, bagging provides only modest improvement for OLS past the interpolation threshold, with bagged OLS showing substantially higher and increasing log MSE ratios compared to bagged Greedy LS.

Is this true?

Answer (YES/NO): YES